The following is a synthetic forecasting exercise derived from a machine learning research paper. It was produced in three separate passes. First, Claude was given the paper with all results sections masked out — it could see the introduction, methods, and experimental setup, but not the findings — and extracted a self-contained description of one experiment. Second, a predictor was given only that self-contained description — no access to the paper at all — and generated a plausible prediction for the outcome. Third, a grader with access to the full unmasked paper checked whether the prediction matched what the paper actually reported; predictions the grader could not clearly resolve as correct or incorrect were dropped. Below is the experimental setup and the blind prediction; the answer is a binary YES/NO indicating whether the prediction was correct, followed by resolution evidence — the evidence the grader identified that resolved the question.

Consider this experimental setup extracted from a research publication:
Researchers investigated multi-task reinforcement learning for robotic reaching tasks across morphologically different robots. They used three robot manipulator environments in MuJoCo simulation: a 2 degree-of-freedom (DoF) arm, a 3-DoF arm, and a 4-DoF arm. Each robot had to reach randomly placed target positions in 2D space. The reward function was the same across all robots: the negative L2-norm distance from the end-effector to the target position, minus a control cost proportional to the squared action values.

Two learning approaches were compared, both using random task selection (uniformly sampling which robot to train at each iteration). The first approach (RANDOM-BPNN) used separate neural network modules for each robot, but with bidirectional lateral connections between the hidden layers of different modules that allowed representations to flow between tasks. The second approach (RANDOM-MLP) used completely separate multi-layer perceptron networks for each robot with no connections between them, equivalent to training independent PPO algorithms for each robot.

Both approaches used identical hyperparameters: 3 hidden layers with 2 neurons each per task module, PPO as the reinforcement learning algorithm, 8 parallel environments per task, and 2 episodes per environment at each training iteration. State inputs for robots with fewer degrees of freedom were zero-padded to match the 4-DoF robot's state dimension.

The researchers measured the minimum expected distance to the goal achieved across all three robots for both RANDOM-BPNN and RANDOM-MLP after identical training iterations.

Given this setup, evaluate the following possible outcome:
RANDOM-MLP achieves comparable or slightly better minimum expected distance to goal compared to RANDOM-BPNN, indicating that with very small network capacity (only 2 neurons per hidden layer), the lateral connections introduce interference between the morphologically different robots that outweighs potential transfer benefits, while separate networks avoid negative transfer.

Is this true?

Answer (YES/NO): NO